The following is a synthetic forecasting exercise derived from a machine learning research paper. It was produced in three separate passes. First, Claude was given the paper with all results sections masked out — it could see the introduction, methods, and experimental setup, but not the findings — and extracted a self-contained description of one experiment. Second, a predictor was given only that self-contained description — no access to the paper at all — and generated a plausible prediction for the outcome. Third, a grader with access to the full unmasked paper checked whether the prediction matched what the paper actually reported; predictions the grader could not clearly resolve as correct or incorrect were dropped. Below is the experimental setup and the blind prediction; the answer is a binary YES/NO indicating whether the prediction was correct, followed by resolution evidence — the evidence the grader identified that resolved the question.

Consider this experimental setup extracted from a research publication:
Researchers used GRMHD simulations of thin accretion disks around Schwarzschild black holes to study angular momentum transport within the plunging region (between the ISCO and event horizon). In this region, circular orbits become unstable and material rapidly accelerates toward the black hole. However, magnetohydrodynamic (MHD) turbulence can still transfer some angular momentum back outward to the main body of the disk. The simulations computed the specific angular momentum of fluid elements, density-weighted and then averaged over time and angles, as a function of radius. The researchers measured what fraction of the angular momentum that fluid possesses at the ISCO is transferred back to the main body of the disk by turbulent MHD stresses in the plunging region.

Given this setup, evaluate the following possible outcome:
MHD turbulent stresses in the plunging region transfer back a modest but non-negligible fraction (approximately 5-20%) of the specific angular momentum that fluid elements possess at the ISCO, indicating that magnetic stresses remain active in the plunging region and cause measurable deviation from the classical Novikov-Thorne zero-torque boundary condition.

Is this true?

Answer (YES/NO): YES